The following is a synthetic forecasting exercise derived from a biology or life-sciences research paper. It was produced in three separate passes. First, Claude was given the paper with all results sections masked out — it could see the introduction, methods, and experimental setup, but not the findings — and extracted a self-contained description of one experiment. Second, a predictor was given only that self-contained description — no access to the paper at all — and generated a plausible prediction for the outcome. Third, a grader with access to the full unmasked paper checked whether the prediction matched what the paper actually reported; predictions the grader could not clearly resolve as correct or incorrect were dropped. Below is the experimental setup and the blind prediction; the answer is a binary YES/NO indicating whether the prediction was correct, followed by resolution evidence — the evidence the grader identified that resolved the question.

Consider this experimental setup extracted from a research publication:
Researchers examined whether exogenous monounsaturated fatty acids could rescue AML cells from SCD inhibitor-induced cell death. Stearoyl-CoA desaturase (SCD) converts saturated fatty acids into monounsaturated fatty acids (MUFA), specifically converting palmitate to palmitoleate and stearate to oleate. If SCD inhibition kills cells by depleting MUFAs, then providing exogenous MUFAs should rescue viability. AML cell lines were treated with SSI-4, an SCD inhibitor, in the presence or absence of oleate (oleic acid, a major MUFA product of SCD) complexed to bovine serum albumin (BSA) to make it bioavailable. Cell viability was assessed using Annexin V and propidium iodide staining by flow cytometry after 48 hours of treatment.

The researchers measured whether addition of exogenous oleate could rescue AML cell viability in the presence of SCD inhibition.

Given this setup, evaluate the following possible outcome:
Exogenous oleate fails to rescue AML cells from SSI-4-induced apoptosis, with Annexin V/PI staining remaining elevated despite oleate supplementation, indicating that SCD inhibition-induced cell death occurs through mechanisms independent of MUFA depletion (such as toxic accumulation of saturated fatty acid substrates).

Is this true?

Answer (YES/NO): NO